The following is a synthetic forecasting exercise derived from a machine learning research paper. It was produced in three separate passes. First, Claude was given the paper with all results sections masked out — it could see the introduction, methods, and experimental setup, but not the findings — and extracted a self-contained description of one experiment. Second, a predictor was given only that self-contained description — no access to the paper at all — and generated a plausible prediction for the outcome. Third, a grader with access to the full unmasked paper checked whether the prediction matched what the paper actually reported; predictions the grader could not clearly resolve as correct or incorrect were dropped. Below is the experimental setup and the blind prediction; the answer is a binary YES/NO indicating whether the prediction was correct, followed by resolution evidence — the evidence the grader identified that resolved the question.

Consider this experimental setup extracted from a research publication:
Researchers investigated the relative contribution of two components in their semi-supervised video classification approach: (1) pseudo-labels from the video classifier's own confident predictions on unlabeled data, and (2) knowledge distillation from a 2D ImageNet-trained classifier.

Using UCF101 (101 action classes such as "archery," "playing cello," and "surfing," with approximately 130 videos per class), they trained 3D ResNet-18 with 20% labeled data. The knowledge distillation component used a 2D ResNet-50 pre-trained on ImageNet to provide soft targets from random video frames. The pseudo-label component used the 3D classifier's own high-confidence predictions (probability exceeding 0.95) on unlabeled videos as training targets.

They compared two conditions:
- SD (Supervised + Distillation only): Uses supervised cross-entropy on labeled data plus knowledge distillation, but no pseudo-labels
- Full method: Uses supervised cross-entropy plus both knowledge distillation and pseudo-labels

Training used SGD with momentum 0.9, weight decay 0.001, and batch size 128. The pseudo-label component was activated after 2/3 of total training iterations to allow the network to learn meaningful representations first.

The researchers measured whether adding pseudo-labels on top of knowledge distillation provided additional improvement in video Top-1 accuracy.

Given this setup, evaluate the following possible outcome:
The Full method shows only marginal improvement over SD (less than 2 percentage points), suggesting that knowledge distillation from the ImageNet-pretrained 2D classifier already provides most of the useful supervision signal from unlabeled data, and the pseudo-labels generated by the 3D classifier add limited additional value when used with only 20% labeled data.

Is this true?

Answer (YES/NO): NO